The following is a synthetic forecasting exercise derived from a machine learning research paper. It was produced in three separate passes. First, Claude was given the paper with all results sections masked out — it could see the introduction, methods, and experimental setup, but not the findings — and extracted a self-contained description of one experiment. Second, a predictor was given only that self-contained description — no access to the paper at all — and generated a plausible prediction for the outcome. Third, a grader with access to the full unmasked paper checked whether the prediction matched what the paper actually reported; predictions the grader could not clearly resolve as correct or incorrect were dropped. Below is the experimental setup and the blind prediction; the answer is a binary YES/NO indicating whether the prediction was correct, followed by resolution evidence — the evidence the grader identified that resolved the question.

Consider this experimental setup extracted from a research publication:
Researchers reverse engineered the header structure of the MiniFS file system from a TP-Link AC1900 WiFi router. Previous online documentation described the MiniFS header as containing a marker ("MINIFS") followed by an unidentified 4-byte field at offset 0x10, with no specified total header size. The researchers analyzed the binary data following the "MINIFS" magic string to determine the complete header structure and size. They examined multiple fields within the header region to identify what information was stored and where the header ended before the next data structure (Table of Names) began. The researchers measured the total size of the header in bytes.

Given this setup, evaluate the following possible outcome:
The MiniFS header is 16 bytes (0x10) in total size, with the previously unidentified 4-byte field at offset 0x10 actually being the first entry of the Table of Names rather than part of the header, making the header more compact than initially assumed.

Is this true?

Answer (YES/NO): NO